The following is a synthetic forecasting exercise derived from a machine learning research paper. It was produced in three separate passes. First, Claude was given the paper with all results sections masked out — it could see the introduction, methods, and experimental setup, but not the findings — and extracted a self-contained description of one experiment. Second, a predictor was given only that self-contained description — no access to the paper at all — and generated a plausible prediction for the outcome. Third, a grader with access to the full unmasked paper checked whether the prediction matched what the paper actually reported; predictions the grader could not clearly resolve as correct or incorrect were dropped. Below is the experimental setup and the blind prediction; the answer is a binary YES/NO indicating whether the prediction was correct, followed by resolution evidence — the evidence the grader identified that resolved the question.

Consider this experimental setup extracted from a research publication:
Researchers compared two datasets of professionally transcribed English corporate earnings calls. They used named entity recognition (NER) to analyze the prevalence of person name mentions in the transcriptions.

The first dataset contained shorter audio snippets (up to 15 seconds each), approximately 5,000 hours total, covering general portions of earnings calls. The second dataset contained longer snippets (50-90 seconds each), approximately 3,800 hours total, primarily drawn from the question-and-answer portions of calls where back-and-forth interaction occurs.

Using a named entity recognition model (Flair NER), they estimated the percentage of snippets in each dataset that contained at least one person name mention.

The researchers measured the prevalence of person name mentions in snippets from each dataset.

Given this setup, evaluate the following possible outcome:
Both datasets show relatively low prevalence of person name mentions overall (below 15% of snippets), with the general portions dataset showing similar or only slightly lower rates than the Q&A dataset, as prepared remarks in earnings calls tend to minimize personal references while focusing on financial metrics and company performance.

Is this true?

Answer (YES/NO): NO